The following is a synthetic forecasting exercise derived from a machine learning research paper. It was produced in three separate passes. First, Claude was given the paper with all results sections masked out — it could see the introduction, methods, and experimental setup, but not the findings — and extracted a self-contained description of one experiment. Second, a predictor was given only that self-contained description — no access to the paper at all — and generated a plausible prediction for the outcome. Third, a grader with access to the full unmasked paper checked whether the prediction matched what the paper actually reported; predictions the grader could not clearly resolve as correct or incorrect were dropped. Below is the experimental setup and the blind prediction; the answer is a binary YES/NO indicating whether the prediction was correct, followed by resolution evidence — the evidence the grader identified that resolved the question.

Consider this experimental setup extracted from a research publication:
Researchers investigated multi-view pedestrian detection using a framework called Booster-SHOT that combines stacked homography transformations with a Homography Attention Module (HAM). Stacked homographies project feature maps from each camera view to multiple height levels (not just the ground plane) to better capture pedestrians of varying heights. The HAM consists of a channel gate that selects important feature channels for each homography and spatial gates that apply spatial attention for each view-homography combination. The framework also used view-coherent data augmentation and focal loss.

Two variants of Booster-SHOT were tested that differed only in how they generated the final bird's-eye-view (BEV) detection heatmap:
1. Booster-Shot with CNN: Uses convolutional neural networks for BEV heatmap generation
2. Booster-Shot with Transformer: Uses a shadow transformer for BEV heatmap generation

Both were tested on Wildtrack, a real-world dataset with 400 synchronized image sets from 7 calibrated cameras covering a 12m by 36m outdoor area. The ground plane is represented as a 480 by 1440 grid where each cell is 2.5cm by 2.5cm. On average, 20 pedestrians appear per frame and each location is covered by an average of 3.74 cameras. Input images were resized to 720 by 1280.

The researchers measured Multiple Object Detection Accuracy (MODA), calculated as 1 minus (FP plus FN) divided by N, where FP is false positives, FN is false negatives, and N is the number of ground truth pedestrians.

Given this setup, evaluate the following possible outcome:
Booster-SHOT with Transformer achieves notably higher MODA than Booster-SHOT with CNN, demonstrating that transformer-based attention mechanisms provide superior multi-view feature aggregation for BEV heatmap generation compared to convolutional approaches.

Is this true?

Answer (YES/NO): NO